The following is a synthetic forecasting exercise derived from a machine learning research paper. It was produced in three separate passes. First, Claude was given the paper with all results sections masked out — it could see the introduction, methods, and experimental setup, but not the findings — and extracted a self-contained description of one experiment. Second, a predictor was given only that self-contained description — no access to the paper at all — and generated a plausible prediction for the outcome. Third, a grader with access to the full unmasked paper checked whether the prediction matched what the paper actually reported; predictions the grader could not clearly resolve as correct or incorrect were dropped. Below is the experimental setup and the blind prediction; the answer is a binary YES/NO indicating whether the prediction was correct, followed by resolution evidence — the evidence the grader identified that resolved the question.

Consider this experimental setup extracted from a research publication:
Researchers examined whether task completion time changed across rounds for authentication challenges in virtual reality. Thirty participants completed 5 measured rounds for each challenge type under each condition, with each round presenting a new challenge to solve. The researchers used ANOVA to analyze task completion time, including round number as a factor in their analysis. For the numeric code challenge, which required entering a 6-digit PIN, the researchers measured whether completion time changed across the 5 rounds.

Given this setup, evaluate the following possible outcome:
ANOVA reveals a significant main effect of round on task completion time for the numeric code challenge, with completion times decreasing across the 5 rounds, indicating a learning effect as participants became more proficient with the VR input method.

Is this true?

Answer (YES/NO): NO